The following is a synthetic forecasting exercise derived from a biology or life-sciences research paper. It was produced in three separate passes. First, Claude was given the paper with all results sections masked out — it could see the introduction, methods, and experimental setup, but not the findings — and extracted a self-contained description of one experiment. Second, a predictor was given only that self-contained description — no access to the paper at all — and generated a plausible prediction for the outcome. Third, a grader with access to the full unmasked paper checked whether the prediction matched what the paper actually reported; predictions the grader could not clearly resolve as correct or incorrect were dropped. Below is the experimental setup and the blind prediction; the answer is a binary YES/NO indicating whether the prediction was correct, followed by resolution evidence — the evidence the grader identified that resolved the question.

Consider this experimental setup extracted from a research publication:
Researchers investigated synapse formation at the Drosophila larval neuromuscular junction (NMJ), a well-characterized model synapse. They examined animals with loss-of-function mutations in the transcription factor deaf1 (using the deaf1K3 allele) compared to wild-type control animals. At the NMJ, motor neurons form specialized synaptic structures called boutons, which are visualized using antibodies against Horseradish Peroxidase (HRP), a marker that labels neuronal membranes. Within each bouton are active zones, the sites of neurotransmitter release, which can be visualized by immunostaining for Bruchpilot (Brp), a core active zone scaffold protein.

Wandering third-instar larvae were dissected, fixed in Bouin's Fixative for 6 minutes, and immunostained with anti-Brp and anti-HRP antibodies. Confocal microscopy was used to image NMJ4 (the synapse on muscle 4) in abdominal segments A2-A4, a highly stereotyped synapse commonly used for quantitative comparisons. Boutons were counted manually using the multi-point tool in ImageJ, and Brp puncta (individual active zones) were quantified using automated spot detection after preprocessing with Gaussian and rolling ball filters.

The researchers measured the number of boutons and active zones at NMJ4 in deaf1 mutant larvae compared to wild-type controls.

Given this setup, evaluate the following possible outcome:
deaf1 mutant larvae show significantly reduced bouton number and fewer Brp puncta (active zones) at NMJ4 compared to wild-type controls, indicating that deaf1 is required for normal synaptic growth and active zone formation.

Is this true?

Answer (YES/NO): NO